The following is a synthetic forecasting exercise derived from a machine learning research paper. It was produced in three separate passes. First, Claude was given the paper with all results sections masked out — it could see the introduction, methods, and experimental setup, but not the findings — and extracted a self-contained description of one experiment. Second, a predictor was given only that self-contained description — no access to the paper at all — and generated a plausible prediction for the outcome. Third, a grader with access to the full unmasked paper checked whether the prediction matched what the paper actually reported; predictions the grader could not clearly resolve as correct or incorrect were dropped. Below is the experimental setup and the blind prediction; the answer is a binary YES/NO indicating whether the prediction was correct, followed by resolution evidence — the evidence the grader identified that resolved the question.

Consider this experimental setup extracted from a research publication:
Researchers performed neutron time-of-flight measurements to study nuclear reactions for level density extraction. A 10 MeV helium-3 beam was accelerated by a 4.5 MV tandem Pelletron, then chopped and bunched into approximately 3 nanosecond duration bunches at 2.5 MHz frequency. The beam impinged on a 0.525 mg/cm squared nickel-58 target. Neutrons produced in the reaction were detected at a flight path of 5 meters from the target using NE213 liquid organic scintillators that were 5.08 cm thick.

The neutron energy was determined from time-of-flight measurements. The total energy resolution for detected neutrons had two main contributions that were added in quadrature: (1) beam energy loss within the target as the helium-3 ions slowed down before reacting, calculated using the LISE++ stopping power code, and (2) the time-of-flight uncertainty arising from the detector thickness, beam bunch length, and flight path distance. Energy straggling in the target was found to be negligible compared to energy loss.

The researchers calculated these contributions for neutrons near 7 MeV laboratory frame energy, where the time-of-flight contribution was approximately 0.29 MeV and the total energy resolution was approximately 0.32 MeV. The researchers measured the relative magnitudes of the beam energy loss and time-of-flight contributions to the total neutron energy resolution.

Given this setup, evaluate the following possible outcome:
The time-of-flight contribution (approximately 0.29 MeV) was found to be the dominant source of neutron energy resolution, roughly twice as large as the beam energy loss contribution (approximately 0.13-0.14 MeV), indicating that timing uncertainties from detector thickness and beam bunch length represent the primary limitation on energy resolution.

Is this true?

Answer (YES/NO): YES